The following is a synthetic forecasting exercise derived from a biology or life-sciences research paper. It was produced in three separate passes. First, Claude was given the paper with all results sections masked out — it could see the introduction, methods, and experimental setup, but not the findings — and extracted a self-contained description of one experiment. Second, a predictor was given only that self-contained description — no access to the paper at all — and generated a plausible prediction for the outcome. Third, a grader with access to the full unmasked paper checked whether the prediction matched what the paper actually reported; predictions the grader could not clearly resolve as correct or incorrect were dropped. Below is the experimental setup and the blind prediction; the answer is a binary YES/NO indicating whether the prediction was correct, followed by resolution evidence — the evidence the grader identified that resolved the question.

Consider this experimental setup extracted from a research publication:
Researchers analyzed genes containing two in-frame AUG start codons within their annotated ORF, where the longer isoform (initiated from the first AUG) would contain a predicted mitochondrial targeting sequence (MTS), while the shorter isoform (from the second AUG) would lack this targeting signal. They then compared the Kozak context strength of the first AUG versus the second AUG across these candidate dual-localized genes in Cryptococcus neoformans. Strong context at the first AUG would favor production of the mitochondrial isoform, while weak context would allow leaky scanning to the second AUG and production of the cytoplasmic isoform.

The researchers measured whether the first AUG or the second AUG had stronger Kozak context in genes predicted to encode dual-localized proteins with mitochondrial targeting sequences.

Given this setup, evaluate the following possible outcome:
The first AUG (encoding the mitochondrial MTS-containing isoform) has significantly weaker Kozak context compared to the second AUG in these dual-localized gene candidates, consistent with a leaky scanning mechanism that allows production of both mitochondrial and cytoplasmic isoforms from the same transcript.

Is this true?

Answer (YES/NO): YES